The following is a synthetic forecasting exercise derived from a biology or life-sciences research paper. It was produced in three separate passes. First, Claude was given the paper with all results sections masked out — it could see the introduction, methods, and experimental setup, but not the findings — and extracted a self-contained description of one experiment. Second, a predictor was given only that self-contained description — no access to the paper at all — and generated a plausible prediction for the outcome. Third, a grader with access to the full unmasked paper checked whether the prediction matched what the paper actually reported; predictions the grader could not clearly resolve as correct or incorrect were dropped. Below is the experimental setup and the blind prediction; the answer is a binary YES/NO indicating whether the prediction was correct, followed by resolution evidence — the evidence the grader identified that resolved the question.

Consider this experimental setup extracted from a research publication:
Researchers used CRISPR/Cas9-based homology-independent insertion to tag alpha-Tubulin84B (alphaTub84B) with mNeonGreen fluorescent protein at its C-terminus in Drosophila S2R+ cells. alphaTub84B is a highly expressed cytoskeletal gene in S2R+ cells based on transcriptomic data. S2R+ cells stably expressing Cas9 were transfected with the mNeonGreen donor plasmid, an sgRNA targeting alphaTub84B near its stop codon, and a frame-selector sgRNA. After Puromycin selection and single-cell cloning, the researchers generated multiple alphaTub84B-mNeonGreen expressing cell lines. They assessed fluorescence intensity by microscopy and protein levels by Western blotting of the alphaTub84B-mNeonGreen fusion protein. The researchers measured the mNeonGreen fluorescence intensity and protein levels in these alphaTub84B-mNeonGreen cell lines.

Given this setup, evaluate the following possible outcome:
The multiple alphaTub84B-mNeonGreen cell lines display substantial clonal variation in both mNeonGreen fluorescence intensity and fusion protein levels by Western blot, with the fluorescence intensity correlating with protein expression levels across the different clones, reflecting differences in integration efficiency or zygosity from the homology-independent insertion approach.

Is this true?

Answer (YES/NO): NO